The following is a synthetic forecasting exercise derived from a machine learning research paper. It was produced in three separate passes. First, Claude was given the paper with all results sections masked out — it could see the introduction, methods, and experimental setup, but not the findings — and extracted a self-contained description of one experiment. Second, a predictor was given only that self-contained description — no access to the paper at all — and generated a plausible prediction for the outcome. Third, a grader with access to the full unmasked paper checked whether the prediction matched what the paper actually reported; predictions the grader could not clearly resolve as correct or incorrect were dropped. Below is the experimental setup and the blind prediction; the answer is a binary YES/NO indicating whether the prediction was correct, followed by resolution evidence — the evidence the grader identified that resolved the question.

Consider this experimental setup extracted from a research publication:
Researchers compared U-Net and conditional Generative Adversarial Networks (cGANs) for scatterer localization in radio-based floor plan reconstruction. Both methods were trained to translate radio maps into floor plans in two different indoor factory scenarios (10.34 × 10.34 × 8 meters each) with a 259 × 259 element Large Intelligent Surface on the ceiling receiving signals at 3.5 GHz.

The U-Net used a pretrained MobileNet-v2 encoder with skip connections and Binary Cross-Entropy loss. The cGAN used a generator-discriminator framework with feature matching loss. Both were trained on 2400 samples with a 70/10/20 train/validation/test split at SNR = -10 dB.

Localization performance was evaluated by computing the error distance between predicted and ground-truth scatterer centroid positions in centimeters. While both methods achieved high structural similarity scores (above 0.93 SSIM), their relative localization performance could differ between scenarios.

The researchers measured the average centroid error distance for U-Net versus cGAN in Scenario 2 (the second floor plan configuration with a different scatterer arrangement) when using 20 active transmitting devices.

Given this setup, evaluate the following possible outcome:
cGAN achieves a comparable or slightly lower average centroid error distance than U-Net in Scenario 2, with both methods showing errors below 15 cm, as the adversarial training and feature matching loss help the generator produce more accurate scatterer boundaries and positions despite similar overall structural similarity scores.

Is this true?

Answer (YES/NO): NO